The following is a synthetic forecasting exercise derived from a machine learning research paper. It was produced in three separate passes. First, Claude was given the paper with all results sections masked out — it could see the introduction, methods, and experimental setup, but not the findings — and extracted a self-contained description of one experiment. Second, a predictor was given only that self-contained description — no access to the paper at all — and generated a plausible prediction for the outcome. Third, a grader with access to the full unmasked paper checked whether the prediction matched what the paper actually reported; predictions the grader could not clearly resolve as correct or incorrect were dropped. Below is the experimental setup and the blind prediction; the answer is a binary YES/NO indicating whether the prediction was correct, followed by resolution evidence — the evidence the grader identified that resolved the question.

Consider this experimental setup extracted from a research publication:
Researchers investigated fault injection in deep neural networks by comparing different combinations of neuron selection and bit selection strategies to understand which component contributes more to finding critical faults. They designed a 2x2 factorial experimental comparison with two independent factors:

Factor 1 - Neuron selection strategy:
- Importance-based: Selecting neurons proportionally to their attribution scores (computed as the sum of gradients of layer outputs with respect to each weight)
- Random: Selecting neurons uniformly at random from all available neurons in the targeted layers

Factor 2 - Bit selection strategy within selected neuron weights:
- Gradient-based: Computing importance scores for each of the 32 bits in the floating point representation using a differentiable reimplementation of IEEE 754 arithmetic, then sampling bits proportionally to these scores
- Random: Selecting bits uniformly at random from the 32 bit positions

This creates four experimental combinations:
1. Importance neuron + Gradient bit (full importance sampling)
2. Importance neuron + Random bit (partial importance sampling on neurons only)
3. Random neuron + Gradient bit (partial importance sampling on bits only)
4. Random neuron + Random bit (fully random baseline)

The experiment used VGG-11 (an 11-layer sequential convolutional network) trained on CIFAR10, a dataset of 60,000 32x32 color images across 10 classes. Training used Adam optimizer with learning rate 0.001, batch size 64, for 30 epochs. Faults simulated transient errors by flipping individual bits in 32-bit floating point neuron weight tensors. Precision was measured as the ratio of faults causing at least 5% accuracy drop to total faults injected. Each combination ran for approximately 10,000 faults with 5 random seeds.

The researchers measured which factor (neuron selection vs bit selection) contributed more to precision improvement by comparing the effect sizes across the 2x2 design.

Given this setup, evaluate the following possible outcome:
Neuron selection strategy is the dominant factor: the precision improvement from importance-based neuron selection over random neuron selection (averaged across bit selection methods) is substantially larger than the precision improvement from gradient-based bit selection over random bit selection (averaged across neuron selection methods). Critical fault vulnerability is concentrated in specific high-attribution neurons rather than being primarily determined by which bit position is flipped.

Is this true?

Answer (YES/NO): NO